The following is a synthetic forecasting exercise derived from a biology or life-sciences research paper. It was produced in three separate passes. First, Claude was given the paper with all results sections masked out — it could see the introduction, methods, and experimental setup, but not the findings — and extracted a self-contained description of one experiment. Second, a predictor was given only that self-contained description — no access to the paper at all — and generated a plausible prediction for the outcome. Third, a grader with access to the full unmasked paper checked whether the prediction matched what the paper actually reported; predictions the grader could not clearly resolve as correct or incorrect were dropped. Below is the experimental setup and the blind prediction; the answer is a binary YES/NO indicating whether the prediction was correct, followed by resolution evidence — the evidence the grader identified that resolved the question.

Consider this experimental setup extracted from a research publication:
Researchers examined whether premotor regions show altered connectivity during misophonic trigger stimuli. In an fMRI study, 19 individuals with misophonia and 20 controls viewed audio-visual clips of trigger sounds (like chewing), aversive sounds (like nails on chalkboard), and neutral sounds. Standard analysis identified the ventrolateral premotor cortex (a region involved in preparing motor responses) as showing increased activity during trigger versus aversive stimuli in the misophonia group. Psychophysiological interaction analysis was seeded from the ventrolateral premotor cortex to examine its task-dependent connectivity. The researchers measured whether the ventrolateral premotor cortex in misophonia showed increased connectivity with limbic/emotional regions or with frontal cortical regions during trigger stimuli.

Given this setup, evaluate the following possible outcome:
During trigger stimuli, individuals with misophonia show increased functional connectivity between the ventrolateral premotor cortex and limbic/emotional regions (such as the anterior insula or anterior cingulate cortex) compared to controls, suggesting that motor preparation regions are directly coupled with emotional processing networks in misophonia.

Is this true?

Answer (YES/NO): NO